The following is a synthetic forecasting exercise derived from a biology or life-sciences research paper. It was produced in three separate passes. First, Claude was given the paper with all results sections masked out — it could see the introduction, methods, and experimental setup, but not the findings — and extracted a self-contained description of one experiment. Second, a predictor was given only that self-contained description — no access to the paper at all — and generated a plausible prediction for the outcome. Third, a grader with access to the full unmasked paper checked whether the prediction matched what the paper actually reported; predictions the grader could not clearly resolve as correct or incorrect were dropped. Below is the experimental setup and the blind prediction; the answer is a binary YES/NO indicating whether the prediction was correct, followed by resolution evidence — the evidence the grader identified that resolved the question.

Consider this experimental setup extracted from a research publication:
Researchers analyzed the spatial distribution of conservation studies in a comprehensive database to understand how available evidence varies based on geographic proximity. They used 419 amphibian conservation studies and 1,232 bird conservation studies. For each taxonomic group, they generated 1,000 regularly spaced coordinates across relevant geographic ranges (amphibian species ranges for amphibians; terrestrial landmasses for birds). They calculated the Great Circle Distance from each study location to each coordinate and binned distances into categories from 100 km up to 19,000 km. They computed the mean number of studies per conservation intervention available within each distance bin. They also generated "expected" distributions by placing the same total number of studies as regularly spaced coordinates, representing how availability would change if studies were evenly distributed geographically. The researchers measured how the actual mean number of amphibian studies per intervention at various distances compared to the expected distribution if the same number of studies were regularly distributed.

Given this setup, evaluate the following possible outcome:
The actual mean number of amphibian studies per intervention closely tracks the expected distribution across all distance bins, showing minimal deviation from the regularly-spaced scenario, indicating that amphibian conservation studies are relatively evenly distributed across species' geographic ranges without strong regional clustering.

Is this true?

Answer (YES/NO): NO